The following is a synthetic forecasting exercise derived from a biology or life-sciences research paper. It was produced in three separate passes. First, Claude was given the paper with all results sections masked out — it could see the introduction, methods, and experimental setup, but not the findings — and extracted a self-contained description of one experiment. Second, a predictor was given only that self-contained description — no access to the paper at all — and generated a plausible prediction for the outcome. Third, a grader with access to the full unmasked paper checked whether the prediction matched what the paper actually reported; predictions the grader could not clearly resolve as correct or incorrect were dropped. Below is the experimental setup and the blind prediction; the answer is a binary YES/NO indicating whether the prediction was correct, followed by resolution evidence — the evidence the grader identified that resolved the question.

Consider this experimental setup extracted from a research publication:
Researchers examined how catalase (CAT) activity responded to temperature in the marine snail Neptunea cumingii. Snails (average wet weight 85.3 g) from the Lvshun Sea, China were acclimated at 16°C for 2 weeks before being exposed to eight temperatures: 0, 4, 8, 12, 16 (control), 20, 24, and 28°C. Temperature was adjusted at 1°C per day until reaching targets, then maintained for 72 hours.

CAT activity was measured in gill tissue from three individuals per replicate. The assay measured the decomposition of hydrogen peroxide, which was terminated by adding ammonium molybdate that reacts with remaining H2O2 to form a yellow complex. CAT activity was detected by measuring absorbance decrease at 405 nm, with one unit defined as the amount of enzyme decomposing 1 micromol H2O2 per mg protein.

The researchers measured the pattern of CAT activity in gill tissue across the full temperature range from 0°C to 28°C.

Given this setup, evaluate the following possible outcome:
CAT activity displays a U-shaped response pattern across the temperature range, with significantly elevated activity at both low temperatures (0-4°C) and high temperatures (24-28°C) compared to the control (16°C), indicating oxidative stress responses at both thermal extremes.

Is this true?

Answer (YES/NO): NO